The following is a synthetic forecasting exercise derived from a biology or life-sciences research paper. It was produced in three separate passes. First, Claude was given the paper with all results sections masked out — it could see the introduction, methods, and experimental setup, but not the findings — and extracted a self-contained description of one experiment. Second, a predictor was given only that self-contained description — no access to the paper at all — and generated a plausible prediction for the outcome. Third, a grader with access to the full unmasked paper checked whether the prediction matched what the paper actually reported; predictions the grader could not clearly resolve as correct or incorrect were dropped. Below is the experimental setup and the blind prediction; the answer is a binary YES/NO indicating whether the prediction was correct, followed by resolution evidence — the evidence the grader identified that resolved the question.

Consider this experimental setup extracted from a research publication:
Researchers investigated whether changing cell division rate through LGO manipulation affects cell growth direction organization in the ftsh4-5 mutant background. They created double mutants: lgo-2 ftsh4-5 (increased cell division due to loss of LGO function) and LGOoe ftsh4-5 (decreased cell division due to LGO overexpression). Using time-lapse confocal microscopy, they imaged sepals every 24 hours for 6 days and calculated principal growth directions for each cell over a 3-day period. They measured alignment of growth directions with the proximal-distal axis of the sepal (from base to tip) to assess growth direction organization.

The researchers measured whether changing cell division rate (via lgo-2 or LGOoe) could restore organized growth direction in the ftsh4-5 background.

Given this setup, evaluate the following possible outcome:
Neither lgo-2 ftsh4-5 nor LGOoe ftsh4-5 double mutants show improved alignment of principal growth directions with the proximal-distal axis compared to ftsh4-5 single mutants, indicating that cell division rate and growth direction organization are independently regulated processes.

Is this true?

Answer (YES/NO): YES